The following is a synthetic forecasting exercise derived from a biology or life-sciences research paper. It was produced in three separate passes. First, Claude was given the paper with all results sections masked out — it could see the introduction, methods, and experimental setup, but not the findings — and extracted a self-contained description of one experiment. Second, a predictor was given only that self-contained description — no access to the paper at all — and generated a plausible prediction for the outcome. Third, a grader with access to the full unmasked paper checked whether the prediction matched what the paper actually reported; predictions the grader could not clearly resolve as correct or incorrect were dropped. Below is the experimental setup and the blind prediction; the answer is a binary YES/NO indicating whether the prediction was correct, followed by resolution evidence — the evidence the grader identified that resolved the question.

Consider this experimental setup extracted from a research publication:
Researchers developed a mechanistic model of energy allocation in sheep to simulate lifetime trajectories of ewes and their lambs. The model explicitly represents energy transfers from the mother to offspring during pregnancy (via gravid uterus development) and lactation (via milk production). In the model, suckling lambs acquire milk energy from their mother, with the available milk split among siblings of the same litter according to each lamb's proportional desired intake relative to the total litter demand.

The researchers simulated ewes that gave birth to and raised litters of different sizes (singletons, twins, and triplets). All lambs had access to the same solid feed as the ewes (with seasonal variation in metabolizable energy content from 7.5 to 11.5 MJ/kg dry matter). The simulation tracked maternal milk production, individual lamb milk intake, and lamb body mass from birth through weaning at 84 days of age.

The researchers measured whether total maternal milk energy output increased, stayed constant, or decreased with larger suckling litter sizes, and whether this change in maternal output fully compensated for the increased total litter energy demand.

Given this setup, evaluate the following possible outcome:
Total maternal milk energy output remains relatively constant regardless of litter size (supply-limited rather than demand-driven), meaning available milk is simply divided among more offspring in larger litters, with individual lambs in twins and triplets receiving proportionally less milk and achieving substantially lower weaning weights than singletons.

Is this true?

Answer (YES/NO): NO